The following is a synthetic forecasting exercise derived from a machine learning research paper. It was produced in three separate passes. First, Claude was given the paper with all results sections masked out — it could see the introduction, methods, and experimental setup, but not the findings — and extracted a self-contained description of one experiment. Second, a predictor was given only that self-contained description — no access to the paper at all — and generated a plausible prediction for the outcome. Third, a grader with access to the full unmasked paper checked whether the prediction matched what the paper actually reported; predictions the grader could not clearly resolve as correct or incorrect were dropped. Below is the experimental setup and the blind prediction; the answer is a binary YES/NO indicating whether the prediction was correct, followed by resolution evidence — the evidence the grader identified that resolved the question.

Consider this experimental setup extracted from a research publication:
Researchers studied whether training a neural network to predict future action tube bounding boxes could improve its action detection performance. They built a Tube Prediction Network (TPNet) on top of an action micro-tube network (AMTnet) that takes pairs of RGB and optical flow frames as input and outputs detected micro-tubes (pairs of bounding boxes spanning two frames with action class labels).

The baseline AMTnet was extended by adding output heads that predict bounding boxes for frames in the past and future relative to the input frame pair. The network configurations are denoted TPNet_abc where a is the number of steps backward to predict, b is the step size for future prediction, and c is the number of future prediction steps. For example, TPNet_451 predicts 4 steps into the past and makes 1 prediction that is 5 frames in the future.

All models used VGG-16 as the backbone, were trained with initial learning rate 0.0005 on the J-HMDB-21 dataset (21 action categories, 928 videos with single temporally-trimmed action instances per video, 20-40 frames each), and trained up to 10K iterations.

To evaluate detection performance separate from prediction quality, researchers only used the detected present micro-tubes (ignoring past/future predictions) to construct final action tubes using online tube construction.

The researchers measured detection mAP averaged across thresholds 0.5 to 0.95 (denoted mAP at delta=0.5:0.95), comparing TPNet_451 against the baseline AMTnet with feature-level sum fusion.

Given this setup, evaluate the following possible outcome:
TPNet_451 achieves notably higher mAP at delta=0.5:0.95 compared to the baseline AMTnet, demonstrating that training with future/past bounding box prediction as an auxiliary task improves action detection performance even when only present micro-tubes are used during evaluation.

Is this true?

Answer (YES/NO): NO